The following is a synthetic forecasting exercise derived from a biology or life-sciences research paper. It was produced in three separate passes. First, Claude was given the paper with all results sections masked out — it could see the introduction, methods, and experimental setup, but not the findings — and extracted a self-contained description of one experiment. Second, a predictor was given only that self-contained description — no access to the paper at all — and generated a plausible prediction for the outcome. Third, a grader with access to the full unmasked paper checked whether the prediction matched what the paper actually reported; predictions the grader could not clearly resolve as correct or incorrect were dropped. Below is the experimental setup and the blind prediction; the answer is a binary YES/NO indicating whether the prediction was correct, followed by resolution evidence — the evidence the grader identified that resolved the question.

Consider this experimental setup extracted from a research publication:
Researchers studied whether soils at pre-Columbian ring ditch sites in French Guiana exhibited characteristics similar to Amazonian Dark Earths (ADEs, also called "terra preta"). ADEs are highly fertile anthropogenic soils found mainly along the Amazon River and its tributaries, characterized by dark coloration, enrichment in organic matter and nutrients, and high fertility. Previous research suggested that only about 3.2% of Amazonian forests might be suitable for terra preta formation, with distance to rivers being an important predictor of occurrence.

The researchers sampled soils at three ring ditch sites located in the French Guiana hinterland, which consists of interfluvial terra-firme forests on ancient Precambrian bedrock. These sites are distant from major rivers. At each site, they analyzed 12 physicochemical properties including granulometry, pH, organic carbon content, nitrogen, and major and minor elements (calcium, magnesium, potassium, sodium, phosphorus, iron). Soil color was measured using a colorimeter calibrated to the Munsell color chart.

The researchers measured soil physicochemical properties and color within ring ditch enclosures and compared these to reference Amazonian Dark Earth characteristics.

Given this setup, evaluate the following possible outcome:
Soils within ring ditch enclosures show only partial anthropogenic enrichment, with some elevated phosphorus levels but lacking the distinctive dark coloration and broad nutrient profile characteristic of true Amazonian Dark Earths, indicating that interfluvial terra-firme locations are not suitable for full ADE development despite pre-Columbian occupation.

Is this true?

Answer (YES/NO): NO